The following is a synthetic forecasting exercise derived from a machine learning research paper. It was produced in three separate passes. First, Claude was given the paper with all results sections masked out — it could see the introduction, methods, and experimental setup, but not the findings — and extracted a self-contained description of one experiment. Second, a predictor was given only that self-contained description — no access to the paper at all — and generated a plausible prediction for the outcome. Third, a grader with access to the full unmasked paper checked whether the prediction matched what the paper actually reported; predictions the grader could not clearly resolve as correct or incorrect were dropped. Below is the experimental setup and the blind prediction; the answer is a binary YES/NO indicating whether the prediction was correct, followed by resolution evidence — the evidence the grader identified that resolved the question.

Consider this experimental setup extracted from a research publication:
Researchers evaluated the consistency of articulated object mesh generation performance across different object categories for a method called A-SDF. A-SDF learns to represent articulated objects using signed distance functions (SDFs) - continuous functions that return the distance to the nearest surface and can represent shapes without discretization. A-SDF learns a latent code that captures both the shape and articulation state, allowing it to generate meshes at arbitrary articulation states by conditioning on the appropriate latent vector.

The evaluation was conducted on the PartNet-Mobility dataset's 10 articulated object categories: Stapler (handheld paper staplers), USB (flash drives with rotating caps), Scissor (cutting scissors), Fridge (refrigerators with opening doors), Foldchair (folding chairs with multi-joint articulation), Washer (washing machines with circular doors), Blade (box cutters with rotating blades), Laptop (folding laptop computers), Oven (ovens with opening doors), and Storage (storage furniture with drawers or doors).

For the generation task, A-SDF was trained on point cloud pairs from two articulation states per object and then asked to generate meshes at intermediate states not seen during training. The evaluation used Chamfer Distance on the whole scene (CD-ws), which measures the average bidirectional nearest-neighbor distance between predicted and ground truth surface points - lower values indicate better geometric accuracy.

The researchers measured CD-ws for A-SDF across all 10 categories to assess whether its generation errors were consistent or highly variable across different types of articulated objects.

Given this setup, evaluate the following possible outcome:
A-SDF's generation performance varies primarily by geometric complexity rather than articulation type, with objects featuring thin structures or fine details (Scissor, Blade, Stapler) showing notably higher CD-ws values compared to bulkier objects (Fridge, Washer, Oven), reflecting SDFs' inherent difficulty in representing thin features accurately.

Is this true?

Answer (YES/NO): NO